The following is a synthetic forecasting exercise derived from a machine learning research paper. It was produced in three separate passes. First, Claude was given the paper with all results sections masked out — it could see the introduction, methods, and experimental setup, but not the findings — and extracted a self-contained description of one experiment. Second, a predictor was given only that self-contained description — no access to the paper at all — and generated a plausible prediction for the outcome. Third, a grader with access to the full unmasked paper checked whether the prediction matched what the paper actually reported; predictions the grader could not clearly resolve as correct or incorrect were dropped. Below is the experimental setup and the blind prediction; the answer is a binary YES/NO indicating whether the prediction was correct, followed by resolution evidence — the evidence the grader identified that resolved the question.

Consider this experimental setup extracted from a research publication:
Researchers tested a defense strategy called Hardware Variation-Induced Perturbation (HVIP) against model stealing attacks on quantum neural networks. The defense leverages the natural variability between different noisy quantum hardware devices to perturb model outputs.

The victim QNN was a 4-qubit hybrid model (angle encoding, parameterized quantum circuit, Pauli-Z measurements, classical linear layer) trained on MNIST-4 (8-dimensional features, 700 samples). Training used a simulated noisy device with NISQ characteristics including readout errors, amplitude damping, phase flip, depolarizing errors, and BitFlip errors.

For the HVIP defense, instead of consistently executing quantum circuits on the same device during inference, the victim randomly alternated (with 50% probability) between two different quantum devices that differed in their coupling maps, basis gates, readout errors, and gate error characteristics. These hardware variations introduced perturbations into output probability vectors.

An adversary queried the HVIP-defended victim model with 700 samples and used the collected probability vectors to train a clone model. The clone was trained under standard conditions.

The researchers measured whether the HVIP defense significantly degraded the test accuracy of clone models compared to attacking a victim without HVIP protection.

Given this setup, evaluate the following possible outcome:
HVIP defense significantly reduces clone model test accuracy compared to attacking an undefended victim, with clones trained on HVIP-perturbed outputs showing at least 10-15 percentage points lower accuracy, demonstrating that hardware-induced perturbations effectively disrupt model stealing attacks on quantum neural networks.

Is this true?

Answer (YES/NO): NO